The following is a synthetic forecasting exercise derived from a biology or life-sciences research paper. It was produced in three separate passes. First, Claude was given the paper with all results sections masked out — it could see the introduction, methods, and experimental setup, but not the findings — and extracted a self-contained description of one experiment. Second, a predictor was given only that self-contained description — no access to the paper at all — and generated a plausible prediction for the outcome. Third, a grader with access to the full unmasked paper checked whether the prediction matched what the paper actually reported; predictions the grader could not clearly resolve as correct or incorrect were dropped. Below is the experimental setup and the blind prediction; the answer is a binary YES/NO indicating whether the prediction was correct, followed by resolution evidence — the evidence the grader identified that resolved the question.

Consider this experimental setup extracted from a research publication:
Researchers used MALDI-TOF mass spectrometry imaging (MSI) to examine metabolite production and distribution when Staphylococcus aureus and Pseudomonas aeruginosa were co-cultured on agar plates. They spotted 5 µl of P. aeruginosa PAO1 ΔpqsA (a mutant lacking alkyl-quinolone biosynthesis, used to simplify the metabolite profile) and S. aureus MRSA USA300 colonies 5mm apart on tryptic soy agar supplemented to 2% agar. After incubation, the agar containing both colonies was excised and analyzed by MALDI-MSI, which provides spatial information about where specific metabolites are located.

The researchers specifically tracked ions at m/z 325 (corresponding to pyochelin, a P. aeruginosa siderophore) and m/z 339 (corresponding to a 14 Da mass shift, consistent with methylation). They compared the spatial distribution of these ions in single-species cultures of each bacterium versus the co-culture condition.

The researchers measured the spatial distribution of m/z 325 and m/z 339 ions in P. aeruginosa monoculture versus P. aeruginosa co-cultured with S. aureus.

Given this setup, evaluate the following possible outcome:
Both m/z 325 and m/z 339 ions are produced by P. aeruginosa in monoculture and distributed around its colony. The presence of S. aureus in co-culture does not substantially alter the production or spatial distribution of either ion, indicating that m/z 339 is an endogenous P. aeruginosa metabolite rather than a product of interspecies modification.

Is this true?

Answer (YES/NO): NO